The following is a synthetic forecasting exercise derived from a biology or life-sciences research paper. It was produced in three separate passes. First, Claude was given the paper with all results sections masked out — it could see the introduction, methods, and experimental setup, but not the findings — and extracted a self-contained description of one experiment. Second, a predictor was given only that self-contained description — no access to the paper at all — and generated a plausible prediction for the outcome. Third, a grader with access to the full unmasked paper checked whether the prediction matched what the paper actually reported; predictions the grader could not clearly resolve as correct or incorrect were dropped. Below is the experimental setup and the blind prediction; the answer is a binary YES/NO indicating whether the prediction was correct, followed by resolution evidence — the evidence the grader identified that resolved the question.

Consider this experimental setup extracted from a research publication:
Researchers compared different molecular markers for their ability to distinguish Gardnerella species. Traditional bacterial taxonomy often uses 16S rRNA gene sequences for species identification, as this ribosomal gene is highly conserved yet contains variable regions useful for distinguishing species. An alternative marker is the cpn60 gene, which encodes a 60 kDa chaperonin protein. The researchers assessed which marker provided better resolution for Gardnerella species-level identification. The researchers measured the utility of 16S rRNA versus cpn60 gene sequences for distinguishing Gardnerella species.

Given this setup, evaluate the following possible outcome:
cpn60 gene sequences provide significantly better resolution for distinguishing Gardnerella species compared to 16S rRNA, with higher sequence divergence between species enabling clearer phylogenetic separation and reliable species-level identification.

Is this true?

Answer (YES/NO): YES